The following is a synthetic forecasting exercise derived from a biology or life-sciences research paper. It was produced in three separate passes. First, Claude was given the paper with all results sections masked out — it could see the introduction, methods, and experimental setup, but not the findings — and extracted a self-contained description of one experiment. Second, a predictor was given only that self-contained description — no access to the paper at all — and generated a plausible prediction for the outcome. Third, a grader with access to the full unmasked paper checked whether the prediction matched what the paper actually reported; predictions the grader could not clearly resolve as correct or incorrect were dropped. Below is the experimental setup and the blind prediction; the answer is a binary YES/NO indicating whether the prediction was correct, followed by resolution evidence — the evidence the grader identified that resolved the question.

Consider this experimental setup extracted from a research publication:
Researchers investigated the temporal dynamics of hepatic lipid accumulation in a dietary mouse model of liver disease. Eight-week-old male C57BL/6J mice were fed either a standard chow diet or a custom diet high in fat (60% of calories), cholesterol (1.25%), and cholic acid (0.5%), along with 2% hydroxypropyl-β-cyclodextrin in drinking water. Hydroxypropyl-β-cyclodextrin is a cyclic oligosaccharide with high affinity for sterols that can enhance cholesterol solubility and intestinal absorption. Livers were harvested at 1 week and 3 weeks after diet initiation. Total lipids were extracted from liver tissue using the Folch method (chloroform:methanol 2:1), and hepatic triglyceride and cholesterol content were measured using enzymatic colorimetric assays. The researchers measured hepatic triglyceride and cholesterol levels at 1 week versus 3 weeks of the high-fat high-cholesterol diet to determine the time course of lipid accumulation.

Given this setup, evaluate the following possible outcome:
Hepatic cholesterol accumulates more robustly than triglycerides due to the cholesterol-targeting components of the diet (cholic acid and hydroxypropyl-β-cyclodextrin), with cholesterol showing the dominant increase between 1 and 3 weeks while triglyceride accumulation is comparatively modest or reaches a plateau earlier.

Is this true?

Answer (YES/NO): NO